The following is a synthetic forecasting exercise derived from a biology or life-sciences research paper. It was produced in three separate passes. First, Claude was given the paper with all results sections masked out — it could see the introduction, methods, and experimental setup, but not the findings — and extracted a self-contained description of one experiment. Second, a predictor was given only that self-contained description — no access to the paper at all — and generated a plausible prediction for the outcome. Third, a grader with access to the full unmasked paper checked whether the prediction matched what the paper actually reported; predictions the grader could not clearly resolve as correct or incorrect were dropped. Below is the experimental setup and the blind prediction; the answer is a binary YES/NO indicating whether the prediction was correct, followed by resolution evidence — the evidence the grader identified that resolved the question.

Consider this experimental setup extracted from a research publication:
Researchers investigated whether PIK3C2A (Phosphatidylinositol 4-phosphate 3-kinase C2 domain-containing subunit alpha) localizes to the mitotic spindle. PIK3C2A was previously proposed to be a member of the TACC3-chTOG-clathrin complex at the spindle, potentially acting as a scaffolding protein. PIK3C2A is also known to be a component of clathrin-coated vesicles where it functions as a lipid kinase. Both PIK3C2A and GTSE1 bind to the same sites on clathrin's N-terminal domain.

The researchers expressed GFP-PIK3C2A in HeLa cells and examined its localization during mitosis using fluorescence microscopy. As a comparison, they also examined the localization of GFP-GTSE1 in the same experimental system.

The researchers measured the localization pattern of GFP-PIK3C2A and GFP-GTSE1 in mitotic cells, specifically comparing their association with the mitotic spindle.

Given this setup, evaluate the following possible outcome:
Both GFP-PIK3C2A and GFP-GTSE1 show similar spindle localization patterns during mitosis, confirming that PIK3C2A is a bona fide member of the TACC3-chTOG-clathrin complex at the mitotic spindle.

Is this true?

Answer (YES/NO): NO